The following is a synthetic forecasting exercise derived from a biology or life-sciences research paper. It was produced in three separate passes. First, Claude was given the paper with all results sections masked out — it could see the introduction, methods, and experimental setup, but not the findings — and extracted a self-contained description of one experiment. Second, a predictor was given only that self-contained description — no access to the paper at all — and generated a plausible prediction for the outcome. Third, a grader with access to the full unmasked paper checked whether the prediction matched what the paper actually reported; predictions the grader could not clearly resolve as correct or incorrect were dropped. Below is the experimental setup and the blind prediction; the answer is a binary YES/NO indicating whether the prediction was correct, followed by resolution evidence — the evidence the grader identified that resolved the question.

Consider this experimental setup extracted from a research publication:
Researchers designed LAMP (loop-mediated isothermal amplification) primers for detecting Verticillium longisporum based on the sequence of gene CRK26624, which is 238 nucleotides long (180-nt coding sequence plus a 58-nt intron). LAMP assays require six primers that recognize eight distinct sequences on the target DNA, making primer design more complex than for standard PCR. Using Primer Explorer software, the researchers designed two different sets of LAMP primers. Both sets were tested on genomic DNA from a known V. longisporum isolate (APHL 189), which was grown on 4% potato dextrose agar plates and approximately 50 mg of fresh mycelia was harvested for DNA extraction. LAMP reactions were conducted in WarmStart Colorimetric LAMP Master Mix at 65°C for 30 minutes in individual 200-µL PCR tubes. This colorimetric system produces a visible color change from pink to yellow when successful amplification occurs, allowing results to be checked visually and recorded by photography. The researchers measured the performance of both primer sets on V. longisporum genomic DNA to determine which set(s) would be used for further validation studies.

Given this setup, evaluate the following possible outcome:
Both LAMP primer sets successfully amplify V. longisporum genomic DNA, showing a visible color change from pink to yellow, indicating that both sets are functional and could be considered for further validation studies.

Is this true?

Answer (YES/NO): NO